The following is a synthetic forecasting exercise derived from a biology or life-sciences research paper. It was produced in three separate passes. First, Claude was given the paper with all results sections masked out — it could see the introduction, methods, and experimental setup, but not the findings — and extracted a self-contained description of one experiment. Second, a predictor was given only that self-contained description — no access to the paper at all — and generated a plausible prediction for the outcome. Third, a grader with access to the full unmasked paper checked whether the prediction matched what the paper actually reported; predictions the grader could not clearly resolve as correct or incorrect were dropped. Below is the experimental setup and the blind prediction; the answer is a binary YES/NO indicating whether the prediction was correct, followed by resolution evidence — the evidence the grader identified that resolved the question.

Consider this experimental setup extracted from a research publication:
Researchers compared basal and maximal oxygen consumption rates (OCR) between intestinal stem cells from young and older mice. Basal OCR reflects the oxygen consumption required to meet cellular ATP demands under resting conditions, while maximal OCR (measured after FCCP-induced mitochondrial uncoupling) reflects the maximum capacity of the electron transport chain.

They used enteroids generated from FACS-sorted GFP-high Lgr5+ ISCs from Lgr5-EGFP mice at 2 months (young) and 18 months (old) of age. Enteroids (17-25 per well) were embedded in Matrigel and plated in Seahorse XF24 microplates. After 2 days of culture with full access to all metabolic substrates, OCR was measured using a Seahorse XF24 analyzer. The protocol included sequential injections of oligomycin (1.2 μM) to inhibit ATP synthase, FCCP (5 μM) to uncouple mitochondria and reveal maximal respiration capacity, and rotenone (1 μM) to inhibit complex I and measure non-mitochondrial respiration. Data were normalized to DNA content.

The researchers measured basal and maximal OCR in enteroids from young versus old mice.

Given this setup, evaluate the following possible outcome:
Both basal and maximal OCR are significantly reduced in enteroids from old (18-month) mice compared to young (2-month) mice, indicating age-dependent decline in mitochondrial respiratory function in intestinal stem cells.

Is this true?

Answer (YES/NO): YES